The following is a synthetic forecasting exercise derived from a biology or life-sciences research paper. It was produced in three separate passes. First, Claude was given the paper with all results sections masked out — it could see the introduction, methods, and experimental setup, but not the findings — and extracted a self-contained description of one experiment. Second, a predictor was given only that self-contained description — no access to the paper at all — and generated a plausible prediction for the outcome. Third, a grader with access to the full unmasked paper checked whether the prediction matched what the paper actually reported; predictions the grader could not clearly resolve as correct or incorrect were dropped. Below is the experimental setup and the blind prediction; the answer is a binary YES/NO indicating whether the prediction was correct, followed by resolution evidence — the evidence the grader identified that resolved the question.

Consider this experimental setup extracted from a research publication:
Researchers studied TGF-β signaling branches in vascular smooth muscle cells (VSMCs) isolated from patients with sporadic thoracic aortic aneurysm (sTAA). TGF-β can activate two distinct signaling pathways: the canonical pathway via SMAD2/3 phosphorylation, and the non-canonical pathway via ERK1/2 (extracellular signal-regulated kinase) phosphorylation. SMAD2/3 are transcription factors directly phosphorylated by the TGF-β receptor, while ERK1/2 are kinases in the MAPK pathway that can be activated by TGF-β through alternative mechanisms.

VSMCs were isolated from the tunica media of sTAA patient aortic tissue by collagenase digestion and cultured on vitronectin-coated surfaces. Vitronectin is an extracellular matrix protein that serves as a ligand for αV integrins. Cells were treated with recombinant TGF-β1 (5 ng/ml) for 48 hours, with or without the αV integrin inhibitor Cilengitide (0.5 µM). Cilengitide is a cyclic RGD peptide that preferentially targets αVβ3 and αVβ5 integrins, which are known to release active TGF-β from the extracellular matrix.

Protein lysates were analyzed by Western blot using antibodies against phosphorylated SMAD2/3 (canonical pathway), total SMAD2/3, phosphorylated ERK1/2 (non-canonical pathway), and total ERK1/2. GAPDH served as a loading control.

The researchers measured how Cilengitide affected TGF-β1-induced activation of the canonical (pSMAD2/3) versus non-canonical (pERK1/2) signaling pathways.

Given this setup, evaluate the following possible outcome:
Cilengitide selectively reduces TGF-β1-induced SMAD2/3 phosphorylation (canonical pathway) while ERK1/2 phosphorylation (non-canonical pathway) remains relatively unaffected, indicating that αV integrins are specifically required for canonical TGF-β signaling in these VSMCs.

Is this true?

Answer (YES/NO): NO